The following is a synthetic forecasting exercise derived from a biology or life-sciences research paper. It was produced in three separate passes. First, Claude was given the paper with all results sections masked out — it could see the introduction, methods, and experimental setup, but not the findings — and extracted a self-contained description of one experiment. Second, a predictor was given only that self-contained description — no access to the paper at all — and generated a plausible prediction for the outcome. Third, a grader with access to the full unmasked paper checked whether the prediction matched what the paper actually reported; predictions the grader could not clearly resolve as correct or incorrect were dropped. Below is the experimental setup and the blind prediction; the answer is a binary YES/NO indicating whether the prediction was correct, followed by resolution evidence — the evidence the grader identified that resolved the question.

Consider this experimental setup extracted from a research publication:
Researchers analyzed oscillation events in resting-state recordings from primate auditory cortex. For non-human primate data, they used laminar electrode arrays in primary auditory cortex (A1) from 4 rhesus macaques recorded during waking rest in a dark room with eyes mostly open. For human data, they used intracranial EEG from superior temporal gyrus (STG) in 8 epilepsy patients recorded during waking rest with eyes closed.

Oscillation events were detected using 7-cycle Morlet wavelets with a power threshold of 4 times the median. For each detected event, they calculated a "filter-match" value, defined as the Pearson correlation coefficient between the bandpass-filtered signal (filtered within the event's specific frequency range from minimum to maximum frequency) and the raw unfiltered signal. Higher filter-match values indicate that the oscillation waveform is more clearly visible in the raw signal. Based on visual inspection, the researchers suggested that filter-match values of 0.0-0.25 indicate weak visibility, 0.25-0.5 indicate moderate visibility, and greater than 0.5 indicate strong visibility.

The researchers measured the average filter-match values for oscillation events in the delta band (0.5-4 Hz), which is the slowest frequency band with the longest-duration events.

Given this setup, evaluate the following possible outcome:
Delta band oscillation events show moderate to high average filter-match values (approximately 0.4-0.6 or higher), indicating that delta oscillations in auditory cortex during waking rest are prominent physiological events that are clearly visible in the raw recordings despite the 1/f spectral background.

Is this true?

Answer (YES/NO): NO